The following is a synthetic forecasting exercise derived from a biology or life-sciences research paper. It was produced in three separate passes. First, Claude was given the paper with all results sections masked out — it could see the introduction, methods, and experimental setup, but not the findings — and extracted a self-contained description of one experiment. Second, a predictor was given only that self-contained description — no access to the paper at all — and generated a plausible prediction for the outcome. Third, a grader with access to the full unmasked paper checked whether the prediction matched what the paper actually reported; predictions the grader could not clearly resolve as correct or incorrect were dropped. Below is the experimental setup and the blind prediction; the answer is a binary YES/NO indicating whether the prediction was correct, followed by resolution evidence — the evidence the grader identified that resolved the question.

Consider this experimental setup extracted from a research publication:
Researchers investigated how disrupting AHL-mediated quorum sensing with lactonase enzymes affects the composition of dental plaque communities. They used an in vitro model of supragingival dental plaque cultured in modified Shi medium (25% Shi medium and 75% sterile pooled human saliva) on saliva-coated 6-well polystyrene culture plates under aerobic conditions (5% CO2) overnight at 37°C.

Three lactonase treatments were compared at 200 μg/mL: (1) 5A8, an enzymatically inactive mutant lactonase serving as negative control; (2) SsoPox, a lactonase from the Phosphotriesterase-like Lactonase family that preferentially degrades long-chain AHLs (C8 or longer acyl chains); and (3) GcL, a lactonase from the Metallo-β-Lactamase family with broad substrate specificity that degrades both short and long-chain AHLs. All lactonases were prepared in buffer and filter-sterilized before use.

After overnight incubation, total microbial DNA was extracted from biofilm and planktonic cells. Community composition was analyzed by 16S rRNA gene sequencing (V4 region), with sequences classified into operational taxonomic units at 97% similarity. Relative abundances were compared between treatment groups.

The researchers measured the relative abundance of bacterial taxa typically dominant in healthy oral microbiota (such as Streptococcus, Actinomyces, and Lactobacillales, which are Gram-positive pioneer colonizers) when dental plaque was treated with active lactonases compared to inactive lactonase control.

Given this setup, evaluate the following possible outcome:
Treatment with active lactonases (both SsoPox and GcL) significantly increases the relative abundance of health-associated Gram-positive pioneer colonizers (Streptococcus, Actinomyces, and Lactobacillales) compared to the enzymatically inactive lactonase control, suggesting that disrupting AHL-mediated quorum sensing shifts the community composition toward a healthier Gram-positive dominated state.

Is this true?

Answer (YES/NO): NO